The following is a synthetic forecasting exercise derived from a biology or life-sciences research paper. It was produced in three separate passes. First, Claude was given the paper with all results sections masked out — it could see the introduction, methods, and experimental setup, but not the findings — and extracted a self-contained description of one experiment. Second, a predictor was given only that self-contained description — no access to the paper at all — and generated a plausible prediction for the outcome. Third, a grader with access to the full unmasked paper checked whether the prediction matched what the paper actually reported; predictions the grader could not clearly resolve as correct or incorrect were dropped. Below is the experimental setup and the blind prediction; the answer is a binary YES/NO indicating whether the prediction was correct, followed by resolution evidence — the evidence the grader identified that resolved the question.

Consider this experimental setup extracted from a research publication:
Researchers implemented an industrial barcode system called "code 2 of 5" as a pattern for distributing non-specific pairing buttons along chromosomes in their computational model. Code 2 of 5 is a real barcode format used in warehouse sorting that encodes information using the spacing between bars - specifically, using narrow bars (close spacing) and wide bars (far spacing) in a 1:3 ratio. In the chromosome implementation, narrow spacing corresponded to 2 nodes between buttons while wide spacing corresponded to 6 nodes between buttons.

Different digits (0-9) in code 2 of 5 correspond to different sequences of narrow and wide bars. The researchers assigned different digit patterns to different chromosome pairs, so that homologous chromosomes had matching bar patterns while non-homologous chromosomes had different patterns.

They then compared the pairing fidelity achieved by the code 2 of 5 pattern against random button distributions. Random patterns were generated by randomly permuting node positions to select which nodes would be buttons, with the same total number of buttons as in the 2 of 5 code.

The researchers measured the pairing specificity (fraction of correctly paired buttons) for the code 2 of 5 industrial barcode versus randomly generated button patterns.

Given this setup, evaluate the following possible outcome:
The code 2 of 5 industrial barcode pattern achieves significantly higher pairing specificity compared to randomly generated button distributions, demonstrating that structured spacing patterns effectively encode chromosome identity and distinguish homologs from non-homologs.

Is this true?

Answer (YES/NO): NO